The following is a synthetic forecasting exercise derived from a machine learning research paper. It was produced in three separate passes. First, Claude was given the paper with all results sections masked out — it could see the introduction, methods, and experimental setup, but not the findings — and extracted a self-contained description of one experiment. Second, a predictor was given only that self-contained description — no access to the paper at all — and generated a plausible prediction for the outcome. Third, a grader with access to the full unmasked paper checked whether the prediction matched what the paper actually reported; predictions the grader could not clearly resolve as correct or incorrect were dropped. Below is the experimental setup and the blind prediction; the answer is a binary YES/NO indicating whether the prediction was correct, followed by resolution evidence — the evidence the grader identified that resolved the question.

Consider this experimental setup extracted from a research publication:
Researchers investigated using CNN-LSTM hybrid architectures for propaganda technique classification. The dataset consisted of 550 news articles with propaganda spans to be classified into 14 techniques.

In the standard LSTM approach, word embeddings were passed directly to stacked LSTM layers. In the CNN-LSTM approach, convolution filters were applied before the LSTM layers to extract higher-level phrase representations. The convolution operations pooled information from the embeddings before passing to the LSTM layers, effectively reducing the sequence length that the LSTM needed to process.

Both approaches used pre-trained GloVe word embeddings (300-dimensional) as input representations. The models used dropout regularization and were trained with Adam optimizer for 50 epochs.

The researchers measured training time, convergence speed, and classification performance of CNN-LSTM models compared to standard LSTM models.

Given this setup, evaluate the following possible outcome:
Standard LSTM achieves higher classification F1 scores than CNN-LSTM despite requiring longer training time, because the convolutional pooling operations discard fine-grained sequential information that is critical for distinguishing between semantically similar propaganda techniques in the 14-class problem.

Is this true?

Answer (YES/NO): YES